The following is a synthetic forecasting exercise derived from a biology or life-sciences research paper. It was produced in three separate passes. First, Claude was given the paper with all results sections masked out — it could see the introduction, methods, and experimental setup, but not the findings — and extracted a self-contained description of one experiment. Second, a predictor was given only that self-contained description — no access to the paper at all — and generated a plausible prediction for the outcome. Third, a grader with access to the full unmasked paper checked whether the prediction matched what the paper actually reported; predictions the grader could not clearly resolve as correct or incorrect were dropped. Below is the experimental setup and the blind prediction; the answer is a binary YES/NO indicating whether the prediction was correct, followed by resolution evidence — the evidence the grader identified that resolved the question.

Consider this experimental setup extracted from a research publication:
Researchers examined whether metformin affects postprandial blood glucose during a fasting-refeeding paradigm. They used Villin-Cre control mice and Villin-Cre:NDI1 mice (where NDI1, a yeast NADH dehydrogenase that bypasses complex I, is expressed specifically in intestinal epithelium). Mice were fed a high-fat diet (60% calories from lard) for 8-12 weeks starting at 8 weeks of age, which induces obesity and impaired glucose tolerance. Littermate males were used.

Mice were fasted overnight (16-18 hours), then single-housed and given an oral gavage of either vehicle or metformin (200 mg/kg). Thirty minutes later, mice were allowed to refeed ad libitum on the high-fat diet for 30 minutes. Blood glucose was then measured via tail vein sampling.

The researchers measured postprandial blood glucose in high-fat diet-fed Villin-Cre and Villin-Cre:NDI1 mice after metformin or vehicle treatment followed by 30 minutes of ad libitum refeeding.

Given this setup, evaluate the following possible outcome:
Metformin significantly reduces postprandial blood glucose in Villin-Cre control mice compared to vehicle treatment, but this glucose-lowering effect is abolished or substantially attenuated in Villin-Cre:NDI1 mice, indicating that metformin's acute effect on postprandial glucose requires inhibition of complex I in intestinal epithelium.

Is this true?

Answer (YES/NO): YES